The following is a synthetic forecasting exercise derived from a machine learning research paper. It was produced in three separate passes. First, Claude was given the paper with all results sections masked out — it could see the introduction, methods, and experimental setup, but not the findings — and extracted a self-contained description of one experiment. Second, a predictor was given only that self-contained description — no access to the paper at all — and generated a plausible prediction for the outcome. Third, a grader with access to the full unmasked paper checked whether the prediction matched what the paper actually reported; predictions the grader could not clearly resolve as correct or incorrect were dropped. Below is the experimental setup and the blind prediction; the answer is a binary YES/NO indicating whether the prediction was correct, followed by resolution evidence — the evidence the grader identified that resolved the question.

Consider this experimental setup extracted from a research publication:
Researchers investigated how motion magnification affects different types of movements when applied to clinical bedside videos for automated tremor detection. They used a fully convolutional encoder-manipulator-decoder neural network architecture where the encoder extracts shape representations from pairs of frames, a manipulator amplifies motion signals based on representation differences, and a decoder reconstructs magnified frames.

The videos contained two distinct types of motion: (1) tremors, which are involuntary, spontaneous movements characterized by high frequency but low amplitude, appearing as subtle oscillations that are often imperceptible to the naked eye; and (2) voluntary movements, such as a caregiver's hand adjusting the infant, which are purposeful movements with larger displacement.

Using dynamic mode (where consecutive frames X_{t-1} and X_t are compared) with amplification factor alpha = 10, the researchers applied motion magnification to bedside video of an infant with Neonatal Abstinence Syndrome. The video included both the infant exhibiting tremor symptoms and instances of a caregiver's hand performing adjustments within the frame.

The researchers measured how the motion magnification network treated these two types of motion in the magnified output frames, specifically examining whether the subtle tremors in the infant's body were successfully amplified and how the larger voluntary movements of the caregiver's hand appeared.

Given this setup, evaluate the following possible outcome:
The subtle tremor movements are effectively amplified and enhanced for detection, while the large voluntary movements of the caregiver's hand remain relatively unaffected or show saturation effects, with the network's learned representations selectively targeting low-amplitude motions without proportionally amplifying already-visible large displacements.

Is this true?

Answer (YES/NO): NO